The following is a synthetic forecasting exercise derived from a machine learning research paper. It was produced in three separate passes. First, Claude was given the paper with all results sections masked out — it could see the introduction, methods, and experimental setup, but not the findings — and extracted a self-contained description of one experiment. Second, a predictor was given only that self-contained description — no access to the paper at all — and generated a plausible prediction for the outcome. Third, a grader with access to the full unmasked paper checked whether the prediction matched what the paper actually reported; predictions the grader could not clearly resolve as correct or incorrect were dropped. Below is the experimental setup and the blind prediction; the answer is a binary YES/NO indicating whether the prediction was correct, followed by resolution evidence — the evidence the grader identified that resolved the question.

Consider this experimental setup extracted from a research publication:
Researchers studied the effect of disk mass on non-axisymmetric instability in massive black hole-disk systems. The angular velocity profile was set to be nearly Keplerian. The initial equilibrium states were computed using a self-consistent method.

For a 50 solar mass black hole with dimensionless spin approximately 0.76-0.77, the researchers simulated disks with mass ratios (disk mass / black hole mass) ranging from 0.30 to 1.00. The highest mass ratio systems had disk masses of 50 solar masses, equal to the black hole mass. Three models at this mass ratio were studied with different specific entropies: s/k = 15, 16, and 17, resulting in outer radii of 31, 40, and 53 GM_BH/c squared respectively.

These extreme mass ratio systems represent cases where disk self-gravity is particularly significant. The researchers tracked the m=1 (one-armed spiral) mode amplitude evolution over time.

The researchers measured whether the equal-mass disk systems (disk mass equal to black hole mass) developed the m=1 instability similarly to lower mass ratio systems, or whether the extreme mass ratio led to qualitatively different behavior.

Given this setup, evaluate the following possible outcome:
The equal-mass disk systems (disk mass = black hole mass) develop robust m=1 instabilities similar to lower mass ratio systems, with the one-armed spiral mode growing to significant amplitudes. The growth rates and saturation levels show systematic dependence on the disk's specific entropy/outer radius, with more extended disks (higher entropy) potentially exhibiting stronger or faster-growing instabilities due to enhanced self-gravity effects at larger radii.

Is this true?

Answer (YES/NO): NO